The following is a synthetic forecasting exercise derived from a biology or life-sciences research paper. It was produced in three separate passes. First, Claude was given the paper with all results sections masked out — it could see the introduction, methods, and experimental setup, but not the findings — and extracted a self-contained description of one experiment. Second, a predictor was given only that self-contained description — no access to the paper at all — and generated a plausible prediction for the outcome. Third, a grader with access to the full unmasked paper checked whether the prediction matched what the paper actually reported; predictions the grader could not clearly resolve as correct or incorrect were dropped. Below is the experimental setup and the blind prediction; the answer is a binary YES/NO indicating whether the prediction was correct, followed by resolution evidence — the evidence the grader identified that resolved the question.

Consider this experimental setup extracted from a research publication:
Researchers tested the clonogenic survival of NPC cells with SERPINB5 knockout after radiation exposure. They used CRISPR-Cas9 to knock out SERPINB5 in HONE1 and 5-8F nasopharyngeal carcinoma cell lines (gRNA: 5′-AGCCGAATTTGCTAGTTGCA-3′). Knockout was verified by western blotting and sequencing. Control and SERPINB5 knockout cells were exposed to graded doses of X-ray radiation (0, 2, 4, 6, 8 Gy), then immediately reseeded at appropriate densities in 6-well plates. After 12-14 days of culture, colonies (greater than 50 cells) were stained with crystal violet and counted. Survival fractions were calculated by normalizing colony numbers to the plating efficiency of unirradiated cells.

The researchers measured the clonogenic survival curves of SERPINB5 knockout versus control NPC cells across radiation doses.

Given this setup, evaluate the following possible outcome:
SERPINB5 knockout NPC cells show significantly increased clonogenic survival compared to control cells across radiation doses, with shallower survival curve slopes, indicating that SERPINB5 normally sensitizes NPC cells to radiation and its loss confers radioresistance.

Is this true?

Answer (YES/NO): NO